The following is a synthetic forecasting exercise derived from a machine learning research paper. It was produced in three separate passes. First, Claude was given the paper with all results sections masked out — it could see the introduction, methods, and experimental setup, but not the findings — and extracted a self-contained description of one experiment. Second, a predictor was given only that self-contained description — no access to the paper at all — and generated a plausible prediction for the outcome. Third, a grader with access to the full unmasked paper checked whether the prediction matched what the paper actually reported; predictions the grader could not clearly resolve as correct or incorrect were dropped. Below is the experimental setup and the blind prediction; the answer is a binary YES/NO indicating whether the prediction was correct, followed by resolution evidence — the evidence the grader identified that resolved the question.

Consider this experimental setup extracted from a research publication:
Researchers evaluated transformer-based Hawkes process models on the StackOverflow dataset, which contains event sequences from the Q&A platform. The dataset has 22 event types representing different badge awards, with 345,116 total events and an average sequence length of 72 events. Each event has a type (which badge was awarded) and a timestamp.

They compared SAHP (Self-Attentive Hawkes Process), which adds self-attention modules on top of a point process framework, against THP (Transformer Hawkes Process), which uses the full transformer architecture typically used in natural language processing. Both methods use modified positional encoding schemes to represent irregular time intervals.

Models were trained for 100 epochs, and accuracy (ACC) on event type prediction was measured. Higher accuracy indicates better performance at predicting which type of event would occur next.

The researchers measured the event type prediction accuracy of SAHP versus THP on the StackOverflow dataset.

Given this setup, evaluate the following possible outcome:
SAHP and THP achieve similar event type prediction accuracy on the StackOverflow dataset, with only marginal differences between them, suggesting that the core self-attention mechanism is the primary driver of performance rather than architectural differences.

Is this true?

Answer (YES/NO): NO